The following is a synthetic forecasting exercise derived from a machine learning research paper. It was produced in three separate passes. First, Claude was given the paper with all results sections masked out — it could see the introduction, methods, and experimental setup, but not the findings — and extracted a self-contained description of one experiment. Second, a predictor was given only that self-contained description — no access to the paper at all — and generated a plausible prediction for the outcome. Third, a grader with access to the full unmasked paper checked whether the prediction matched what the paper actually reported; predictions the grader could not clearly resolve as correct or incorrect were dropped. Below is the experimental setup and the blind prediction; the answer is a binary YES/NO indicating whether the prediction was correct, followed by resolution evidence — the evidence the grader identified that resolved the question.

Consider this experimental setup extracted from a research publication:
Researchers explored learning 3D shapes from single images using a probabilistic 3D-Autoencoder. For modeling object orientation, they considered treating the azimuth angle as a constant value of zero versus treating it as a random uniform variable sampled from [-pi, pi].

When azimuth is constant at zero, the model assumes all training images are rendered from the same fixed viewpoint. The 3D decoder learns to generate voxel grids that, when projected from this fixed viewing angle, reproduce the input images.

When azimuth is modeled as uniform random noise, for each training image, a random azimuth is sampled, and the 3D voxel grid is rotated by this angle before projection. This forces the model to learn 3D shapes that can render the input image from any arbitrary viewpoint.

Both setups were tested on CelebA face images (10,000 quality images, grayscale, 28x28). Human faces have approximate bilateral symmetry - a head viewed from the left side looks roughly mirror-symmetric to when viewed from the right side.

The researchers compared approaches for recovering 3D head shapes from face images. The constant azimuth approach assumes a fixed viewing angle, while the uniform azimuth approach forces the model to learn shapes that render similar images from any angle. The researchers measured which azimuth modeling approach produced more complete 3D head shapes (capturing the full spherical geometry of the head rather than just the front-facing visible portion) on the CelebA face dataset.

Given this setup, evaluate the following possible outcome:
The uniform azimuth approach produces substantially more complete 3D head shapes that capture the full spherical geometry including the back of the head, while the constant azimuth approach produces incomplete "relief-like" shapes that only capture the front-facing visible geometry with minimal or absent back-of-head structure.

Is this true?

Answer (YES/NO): YES